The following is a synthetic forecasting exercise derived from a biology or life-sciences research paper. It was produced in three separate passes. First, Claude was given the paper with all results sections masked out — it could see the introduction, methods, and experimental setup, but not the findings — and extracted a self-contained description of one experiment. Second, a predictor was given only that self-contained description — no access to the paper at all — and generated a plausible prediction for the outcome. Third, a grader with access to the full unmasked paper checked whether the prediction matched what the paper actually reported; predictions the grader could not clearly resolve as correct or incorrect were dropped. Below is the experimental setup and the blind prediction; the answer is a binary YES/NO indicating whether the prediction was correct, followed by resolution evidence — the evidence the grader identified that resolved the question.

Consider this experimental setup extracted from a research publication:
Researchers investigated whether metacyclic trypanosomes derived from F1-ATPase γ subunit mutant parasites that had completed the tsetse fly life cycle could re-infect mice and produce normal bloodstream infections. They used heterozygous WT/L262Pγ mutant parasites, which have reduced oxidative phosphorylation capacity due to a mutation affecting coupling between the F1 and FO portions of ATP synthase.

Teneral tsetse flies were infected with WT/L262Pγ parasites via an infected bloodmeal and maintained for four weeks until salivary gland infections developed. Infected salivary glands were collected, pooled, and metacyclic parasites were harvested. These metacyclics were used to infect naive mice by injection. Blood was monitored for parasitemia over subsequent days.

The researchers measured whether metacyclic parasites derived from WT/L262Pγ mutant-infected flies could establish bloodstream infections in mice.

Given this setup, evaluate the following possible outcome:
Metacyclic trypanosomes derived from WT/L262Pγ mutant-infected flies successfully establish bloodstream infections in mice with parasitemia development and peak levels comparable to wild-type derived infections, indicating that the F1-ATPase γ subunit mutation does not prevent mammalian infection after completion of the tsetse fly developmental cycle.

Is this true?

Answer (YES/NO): YES